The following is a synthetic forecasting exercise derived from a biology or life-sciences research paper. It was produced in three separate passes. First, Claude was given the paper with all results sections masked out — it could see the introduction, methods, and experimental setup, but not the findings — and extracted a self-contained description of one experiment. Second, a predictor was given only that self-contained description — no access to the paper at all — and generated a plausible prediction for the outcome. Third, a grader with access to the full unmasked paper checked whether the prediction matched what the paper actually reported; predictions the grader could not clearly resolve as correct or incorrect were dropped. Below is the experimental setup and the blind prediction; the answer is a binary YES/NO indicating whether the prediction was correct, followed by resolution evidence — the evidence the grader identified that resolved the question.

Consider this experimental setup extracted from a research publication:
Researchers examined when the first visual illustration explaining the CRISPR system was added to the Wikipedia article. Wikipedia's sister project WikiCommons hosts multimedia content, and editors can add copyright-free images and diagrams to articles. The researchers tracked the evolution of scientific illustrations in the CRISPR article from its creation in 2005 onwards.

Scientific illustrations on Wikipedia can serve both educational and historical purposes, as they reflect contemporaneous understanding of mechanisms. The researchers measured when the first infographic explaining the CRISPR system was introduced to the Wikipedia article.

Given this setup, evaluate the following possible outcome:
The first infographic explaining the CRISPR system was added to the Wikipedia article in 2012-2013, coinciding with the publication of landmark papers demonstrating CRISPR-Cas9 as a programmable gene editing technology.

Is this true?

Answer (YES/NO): NO